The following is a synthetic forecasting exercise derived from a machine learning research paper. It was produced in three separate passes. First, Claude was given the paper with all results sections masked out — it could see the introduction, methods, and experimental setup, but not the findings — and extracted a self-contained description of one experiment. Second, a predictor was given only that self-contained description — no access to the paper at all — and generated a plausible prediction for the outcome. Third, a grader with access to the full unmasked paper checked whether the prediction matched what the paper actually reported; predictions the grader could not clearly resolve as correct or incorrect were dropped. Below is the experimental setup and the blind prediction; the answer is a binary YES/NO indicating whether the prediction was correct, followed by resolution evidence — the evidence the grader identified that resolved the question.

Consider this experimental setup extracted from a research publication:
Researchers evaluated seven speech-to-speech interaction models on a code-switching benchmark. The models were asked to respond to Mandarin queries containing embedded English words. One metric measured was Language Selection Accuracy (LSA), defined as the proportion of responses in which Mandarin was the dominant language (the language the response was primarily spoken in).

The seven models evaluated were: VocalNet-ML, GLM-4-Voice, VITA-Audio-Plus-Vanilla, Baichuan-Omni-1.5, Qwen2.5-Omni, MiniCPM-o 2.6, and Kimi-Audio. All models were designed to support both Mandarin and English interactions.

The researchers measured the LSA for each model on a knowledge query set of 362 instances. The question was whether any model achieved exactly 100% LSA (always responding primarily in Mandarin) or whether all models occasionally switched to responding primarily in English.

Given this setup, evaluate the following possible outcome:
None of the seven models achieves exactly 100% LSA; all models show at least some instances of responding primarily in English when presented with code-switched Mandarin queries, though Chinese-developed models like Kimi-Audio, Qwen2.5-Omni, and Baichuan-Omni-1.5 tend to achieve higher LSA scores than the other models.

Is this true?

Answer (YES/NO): NO